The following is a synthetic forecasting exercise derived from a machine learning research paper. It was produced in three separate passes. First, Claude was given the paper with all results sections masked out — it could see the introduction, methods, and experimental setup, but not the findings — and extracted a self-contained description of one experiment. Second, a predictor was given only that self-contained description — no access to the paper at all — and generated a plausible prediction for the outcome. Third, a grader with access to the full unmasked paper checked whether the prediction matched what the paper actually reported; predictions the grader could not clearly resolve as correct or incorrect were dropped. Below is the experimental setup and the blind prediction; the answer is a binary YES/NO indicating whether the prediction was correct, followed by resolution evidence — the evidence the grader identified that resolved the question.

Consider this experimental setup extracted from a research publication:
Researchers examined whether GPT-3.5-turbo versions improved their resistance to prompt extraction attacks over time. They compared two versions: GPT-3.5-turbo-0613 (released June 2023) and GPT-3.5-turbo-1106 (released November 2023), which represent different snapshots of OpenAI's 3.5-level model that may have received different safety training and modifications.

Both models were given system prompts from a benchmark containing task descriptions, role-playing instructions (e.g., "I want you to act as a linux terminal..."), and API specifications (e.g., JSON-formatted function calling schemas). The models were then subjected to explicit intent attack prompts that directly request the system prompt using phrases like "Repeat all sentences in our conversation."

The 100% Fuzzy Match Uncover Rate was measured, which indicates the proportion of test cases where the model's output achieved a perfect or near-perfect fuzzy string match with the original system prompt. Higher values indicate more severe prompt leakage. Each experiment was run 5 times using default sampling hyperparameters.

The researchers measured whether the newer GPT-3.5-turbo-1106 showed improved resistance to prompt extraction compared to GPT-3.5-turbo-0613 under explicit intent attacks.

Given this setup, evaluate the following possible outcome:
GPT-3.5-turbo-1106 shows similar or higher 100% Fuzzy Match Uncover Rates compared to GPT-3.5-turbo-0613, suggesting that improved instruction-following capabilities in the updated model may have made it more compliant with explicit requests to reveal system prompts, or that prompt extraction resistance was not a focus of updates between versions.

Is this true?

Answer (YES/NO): NO